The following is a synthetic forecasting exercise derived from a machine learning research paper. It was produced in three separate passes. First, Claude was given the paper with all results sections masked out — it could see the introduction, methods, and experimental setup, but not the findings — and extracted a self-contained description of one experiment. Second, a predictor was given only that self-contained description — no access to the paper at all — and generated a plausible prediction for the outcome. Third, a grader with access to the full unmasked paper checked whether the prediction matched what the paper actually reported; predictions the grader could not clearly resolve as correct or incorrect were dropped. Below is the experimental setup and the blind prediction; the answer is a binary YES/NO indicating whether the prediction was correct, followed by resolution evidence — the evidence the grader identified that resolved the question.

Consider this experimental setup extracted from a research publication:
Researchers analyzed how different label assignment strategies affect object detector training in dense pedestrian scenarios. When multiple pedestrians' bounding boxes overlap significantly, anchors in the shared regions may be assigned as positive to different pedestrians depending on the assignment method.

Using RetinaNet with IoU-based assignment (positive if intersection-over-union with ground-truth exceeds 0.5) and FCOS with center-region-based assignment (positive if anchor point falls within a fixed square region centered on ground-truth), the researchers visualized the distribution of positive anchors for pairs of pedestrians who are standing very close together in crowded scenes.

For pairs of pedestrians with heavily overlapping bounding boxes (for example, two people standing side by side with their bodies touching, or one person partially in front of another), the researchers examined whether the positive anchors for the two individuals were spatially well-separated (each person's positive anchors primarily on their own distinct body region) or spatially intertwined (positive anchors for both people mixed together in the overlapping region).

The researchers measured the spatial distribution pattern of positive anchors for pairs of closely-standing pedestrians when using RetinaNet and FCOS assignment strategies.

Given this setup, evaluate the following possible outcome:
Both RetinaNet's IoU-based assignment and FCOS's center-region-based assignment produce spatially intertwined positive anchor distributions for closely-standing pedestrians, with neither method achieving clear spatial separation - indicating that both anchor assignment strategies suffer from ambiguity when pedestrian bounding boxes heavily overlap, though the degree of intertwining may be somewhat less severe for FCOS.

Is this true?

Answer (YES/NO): YES